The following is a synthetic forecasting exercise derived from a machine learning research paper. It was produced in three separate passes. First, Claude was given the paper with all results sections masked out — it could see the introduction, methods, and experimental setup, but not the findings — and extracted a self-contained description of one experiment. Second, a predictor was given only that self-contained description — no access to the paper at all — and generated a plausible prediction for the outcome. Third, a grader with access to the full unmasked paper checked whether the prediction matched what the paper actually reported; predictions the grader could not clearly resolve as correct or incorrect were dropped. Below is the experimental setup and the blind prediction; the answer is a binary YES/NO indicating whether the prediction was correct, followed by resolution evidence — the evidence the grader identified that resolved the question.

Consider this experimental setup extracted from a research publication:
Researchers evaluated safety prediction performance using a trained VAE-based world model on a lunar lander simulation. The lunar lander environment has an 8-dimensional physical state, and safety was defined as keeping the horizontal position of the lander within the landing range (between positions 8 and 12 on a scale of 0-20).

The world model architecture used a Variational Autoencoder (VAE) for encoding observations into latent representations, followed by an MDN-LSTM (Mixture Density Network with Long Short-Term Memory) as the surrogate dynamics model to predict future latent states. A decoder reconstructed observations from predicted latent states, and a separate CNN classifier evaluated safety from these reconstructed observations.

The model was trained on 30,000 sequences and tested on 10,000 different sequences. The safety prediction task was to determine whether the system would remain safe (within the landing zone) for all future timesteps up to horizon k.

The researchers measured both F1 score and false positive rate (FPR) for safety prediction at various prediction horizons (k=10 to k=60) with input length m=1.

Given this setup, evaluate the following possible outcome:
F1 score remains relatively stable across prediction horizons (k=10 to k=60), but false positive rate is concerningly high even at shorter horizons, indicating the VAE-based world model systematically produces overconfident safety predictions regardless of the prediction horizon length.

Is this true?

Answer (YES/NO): YES